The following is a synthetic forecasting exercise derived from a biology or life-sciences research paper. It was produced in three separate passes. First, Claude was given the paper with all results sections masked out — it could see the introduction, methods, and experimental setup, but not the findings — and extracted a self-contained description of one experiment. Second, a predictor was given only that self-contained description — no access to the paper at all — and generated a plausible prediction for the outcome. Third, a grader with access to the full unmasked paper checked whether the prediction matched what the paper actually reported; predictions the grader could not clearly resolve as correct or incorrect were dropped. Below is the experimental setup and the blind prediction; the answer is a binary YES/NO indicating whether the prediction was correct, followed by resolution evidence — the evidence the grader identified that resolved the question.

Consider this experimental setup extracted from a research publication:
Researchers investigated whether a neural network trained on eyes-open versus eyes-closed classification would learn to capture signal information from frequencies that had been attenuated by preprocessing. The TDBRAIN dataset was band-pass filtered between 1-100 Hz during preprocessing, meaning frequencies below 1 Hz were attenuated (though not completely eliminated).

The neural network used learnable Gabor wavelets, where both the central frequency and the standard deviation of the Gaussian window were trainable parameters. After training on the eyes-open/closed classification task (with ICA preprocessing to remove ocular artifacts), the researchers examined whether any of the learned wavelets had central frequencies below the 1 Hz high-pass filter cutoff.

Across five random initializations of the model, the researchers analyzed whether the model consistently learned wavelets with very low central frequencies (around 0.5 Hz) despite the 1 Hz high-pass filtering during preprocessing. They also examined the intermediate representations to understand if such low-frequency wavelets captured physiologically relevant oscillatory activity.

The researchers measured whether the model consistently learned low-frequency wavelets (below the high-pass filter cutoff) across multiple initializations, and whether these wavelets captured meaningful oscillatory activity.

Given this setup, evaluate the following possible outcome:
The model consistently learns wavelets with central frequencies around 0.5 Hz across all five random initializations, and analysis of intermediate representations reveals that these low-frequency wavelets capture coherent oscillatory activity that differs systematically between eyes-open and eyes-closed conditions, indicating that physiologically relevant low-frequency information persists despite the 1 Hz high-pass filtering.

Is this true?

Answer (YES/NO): YES